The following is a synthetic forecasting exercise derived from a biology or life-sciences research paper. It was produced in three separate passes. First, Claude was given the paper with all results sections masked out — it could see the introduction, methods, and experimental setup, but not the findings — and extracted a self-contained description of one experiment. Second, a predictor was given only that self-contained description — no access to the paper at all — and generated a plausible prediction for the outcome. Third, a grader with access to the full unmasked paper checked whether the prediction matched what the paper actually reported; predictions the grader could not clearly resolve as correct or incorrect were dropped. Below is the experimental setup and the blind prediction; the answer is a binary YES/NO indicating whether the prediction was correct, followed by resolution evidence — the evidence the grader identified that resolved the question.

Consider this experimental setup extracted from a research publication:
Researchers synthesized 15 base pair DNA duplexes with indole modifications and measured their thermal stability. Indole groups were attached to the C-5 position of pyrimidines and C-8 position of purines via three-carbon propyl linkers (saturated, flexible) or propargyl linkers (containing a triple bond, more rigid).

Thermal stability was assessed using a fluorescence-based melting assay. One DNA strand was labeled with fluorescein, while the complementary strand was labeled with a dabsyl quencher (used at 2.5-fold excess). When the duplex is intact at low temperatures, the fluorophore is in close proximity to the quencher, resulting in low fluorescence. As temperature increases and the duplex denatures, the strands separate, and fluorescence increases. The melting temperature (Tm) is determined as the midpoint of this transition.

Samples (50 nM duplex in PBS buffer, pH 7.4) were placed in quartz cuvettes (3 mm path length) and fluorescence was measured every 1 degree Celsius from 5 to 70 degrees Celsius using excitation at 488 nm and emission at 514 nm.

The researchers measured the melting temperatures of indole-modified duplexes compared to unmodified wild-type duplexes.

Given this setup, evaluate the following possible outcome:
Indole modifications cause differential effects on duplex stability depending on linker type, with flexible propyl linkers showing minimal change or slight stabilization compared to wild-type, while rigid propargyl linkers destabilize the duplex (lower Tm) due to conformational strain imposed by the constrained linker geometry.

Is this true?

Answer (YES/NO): NO